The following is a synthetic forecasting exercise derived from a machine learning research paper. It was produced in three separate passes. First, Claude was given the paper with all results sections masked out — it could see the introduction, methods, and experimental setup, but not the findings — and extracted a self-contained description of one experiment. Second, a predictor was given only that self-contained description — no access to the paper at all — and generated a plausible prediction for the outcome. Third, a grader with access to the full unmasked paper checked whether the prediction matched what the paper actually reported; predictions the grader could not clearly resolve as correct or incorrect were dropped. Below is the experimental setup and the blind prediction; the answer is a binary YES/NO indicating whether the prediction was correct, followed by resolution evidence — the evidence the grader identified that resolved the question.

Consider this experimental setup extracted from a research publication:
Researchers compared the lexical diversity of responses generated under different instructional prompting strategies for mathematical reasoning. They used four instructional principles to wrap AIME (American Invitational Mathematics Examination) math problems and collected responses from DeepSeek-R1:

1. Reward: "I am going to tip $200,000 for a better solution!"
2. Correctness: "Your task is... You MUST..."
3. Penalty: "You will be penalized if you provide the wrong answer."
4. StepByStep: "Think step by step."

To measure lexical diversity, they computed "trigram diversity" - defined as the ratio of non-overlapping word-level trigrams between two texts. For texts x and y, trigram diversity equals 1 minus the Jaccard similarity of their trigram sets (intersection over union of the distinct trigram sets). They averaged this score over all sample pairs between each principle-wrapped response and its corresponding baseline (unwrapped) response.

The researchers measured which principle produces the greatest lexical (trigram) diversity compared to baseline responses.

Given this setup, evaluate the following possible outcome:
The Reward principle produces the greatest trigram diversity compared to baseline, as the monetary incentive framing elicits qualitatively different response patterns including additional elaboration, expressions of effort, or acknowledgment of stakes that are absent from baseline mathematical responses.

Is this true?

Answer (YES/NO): YES